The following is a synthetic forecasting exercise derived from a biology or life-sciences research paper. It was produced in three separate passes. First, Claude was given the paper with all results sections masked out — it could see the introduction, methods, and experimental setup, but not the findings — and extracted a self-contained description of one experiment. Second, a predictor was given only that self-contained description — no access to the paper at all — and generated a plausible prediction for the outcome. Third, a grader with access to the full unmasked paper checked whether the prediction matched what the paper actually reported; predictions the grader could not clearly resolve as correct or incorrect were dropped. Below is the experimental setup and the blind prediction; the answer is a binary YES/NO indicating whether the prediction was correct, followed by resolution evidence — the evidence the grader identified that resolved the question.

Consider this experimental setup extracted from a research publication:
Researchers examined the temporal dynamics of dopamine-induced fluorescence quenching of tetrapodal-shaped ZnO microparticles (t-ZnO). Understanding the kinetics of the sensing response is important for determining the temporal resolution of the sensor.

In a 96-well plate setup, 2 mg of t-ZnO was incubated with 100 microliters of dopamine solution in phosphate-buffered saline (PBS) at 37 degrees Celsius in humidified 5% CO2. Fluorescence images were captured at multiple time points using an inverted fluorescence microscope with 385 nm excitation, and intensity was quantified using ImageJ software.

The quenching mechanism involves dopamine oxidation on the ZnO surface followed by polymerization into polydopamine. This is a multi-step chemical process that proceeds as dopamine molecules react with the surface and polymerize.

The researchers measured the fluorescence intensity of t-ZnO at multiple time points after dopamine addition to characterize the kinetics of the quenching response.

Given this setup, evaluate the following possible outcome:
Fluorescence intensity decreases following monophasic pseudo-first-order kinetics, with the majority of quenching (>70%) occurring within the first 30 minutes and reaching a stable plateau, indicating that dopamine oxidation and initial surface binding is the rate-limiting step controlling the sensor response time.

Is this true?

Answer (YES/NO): NO